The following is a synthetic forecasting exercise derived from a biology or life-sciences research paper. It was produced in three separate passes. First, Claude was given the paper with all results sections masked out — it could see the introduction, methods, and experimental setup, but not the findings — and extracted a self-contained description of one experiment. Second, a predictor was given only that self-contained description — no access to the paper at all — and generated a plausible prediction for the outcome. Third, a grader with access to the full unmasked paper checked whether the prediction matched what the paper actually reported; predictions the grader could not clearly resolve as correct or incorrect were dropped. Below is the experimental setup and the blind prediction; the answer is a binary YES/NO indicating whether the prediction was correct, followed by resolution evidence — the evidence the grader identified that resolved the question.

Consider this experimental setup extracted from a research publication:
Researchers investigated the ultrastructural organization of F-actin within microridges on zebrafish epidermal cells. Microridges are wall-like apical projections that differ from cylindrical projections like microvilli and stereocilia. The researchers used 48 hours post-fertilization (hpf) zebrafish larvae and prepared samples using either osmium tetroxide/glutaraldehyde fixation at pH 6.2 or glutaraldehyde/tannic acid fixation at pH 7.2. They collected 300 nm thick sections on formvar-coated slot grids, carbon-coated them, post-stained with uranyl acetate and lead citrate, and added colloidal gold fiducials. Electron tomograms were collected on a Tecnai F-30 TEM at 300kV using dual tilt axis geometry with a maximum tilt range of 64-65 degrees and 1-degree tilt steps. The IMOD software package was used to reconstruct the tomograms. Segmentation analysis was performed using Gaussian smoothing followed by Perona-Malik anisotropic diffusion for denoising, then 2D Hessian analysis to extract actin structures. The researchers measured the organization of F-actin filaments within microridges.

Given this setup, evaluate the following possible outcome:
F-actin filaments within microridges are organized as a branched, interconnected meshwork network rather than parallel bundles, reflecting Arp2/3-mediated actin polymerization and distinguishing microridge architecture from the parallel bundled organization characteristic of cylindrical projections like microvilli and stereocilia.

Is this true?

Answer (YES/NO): YES